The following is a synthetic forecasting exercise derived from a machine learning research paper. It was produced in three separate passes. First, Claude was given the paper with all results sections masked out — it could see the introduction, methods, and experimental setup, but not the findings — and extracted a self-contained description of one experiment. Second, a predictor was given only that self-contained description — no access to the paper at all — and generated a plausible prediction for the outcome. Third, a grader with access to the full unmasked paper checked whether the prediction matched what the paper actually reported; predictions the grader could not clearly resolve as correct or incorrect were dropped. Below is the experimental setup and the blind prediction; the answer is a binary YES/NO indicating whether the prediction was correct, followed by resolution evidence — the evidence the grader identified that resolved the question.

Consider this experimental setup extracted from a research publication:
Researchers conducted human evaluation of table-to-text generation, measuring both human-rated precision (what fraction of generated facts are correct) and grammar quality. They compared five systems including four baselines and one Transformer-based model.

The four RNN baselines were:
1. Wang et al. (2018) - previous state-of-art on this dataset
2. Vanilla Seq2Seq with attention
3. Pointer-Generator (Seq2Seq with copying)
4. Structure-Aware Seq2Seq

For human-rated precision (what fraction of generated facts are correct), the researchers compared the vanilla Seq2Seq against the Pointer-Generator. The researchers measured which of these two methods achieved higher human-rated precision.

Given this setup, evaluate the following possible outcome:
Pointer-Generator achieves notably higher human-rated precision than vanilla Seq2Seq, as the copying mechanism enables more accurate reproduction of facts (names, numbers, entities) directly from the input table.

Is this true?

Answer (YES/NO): YES